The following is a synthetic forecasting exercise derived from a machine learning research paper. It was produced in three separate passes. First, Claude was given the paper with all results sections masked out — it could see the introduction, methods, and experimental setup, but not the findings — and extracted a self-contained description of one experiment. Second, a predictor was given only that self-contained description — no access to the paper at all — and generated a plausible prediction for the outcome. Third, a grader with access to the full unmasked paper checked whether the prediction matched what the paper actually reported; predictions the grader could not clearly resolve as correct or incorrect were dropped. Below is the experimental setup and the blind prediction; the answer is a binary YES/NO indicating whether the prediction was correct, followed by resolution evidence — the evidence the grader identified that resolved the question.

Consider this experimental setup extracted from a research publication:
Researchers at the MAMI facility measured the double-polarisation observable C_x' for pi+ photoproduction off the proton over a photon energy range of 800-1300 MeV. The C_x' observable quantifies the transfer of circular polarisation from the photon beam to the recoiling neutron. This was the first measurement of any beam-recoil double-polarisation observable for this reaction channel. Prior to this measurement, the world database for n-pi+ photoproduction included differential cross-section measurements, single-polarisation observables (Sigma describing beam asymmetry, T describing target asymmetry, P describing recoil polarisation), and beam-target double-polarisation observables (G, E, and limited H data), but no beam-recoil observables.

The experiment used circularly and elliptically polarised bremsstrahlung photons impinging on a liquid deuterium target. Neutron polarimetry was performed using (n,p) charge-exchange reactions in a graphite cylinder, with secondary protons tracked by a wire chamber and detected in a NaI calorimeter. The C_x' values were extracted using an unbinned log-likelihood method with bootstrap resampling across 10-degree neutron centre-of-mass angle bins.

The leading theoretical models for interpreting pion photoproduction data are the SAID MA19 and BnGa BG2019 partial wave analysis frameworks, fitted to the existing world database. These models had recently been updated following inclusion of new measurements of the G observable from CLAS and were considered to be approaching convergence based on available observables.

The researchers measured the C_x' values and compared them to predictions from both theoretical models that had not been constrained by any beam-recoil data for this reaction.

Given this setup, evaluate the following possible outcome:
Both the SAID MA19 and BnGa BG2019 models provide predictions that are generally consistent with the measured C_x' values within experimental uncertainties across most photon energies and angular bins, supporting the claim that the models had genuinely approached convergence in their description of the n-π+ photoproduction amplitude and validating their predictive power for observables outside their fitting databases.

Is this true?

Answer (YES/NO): NO